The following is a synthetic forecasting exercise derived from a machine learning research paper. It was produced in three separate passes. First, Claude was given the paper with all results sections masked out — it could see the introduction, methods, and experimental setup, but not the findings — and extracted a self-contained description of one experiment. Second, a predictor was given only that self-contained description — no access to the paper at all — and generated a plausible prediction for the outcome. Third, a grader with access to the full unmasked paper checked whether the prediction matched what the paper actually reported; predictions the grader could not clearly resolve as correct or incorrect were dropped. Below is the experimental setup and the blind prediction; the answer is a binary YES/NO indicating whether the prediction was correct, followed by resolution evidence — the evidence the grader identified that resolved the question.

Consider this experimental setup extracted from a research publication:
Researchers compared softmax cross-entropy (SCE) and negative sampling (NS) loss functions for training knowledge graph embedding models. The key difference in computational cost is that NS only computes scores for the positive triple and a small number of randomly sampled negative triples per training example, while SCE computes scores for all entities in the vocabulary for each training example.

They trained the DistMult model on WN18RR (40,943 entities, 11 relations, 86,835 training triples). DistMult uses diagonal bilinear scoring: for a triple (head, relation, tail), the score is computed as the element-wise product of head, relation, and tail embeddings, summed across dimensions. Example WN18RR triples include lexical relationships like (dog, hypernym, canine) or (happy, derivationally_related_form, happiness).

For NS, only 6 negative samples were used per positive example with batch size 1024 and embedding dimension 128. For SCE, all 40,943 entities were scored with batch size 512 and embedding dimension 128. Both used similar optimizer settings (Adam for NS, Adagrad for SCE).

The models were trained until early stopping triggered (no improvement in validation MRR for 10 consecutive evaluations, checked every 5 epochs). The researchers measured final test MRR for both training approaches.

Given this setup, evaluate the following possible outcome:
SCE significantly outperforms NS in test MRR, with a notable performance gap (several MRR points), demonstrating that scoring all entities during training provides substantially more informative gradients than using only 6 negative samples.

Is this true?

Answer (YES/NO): YES